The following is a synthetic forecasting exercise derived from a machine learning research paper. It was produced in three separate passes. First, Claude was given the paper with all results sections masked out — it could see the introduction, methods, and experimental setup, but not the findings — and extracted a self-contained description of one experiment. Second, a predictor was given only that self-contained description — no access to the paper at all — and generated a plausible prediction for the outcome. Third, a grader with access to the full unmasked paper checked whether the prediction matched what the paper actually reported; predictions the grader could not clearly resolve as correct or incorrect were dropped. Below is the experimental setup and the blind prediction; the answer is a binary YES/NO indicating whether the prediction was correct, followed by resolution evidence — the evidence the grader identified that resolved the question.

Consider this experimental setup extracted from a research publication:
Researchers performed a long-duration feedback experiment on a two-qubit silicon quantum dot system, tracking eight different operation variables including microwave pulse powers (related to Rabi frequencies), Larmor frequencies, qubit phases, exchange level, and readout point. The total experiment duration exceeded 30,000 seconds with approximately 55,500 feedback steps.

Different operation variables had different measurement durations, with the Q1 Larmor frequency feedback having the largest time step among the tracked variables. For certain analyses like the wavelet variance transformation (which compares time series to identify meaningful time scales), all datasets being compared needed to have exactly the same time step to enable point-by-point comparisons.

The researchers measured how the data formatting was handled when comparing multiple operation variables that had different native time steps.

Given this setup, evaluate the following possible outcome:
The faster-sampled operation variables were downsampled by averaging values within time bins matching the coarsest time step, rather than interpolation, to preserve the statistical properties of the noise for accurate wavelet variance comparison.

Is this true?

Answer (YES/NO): NO